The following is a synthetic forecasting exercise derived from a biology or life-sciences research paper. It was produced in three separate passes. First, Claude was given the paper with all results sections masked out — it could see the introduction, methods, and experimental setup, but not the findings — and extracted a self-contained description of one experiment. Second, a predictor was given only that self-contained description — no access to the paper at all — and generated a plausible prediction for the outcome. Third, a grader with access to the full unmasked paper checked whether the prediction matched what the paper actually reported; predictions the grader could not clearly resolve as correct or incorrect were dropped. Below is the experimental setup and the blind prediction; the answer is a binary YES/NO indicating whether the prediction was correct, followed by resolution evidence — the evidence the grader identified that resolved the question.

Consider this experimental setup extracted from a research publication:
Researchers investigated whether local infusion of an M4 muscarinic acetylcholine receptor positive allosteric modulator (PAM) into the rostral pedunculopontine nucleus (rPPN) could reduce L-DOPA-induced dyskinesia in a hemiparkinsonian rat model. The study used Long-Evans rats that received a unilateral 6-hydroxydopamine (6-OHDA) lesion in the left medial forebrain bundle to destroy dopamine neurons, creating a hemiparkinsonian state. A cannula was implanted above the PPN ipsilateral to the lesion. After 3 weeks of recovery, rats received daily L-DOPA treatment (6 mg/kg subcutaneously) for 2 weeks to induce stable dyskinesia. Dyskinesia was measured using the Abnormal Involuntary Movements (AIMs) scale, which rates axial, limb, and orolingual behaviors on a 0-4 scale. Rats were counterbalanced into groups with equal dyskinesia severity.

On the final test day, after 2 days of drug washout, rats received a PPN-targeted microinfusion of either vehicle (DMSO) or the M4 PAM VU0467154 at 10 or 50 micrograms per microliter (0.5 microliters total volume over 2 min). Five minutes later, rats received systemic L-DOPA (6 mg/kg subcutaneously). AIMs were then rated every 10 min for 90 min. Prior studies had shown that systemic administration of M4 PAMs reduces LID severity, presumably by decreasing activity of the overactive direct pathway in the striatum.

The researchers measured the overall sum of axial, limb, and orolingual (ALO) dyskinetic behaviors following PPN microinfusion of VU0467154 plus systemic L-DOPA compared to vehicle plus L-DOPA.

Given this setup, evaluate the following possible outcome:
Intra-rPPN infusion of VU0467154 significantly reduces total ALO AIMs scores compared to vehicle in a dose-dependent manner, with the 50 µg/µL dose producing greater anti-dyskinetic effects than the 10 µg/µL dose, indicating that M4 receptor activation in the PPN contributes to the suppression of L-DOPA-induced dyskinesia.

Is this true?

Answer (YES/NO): NO